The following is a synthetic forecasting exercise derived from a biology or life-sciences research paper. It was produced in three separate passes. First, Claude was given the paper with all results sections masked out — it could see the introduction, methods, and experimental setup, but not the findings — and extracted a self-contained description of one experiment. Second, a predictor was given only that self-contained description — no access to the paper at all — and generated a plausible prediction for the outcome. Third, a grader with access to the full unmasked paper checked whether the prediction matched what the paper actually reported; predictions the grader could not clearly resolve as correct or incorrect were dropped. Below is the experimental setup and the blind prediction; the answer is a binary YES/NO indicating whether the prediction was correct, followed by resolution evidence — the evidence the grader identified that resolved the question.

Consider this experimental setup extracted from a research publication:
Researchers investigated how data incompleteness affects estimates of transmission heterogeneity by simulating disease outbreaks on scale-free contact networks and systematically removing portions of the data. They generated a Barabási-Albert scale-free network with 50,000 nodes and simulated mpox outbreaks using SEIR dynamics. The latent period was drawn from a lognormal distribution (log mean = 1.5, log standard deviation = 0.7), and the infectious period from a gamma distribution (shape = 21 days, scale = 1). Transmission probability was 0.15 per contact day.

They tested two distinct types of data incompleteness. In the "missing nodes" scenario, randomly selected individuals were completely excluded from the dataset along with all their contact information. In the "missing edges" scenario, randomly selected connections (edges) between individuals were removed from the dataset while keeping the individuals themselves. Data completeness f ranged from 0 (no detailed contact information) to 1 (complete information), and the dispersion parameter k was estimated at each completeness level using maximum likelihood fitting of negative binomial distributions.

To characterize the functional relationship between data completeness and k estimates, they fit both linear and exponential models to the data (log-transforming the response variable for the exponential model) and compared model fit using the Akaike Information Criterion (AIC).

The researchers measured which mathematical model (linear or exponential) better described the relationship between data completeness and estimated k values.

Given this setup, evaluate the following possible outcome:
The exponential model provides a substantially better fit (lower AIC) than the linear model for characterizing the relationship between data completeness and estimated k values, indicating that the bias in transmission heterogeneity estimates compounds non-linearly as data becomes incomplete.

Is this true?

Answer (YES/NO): NO